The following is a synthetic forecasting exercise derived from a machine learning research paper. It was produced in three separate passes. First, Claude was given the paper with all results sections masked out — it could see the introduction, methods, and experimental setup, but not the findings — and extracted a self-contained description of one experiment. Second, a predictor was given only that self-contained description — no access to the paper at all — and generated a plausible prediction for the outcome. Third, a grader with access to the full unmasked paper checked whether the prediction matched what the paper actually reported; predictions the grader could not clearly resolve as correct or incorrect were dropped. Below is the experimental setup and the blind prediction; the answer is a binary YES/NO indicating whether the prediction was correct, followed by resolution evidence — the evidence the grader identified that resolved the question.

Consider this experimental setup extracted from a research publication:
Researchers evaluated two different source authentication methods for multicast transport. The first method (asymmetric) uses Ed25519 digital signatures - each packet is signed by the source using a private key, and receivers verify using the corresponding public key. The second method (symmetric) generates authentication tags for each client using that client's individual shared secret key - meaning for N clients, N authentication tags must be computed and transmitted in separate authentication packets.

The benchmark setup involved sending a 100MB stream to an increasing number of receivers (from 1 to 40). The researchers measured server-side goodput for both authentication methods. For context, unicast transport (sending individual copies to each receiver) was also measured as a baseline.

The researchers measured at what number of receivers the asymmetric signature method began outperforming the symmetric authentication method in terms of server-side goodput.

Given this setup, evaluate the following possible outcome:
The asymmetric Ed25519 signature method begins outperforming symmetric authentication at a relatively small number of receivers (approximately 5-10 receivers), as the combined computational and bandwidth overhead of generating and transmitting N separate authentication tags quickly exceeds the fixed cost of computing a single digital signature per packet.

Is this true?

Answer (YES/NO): NO